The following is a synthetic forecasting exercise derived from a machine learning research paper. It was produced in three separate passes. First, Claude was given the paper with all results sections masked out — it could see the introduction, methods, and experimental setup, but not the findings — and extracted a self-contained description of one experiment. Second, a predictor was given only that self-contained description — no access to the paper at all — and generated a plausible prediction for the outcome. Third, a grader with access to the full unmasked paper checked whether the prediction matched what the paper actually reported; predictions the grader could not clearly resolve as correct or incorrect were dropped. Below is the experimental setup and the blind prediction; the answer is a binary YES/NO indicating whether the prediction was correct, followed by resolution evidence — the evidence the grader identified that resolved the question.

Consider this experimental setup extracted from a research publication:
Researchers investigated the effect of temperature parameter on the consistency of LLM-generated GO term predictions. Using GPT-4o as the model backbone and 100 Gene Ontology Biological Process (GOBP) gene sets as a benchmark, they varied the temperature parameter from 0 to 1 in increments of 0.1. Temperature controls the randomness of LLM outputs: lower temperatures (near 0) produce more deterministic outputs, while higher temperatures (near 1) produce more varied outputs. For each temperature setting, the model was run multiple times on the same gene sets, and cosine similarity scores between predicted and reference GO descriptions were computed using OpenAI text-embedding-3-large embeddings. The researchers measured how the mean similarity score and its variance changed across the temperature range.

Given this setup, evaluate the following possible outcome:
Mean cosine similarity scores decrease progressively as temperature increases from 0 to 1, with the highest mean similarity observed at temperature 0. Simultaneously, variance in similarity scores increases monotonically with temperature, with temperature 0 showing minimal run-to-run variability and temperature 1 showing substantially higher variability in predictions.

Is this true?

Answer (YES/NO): NO